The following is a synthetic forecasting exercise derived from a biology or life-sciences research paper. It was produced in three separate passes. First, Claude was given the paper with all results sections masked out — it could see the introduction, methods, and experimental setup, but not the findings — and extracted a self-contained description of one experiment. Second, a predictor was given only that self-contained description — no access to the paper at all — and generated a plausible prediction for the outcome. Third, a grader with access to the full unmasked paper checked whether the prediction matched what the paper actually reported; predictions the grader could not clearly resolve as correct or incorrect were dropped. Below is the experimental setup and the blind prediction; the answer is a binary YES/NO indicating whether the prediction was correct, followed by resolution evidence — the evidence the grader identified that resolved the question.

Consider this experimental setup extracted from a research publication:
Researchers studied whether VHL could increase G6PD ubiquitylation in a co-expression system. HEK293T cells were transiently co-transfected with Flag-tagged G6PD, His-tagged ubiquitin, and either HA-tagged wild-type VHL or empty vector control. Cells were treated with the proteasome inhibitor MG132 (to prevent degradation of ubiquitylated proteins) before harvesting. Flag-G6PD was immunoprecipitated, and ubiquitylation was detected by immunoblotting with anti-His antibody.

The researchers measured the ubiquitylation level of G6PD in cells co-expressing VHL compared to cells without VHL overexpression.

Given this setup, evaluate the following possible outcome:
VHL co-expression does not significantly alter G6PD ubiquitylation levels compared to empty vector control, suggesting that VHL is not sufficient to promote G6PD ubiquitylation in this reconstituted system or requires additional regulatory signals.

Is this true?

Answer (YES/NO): NO